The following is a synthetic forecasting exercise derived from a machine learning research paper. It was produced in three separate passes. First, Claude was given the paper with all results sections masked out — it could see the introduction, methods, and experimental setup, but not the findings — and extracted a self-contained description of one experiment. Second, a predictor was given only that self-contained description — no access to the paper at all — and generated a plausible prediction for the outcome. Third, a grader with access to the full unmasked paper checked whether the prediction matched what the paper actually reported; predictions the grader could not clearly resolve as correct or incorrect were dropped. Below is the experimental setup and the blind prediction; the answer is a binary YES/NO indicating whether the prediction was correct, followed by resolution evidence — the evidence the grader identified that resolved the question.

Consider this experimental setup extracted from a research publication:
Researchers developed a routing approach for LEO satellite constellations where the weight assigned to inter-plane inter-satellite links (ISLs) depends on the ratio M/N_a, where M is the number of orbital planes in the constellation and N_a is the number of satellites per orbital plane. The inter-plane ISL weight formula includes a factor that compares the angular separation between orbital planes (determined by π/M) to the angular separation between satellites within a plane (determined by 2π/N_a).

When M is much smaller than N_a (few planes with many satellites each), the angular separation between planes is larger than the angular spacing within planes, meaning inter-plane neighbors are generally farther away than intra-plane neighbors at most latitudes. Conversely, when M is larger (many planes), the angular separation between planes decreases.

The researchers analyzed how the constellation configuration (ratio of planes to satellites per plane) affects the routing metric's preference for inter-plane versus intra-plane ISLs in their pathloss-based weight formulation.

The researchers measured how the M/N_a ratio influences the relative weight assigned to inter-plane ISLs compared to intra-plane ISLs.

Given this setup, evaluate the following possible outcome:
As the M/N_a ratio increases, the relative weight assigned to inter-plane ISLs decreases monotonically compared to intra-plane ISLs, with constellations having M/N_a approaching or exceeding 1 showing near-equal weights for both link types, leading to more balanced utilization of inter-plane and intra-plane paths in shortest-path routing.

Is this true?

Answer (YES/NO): NO